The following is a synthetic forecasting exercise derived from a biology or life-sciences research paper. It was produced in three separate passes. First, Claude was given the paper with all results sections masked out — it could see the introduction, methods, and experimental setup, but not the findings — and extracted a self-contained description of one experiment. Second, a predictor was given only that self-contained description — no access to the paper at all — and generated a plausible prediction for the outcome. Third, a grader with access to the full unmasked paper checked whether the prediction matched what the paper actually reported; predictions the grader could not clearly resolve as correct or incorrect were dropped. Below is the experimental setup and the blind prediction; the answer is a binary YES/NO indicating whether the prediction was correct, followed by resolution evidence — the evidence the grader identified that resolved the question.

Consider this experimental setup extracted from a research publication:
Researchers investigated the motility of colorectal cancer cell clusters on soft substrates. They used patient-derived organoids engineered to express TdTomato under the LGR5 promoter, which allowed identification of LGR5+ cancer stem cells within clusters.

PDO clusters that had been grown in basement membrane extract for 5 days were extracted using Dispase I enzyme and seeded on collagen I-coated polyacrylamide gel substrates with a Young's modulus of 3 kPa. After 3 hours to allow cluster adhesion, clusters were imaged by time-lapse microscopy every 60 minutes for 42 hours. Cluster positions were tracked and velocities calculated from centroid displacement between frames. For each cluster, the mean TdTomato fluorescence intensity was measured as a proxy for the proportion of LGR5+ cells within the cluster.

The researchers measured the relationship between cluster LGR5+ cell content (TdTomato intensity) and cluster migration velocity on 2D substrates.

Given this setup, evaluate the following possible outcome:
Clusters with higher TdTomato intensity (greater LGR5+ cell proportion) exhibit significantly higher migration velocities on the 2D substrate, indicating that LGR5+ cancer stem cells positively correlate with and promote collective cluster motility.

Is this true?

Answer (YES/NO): NO